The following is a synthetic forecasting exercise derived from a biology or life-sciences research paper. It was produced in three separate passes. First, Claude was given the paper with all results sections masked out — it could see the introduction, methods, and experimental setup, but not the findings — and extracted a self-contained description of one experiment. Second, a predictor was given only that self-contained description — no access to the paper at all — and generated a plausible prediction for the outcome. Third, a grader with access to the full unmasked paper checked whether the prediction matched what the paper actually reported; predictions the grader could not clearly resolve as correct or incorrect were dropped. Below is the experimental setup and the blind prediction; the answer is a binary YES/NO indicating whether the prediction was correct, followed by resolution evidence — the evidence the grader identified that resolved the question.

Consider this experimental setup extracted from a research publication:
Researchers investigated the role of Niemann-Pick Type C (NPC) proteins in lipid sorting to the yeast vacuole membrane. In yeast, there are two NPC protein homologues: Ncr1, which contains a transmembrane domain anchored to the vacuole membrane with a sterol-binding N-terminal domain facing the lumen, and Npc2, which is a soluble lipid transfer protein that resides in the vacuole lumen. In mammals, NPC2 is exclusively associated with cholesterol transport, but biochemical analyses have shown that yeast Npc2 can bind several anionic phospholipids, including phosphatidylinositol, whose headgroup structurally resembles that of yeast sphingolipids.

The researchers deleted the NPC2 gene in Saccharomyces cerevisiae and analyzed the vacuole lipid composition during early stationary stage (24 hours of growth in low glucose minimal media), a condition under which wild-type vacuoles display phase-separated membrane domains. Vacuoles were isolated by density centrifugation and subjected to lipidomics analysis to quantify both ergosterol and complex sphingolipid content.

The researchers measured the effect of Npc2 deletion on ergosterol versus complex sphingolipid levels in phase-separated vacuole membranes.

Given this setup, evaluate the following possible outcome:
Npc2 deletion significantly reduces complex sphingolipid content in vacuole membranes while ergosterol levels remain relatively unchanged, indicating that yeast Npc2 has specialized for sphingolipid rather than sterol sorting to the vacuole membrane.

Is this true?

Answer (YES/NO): NO